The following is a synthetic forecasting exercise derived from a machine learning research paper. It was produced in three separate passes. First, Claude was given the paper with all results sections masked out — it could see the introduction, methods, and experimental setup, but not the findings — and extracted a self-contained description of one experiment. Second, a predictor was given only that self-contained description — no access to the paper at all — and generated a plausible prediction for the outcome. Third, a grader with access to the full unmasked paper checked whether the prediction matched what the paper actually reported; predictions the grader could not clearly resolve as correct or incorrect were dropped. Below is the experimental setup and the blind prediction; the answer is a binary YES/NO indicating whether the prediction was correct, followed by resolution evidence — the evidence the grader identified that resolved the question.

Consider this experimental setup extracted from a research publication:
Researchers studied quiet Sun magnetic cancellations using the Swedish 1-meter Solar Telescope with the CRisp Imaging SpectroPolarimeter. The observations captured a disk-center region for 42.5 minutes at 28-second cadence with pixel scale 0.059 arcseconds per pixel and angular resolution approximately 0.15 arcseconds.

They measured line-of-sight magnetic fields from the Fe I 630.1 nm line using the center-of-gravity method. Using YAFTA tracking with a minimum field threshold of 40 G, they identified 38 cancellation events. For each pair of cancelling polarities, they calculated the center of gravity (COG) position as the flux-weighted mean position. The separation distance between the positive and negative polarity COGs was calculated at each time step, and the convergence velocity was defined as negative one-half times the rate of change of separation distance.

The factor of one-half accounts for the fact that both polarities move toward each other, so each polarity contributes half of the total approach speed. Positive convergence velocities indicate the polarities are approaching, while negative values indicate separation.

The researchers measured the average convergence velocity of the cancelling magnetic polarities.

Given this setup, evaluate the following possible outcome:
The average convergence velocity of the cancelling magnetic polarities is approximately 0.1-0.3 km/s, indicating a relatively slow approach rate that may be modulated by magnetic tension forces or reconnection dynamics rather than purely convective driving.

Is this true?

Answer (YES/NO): NO